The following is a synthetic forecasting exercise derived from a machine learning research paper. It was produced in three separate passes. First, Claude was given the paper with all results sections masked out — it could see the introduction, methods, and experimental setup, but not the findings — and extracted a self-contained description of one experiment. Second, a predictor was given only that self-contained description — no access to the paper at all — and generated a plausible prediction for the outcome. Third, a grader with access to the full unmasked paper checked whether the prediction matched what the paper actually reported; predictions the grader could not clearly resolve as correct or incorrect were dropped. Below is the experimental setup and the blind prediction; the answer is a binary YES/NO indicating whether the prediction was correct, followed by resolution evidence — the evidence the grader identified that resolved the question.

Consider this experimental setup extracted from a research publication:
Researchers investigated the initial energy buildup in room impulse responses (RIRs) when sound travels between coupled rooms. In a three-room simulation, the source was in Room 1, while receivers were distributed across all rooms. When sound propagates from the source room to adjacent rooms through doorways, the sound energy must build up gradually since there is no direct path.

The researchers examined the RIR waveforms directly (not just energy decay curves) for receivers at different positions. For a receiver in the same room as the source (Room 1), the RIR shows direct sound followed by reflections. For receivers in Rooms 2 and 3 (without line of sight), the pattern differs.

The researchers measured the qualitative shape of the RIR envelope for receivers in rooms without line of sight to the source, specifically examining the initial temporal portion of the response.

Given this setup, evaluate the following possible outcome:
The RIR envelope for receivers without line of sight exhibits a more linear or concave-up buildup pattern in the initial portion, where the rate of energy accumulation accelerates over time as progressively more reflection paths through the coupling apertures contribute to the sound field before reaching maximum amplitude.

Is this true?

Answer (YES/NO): NO